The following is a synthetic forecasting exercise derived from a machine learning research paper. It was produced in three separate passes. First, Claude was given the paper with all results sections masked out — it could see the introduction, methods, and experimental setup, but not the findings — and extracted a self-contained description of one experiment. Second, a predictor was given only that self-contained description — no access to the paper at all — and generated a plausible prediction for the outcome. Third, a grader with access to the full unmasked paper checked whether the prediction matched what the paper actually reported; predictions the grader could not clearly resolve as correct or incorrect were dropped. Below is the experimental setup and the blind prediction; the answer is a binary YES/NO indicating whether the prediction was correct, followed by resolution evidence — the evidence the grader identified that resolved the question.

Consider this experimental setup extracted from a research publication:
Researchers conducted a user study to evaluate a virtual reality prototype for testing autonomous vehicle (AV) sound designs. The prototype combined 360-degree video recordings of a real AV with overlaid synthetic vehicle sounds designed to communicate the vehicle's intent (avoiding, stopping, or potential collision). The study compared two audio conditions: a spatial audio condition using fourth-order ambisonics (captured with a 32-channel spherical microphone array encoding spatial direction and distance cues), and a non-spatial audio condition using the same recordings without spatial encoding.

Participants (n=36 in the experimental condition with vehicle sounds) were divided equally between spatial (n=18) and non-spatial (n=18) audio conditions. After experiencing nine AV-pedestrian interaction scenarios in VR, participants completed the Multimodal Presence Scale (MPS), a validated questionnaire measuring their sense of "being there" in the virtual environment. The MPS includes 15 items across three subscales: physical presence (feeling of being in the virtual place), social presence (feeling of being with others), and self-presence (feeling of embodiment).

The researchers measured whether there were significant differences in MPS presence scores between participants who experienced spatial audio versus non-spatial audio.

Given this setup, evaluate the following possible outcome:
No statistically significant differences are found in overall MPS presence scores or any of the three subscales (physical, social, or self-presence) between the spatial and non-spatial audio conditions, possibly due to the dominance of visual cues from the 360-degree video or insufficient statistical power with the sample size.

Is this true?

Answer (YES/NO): YES